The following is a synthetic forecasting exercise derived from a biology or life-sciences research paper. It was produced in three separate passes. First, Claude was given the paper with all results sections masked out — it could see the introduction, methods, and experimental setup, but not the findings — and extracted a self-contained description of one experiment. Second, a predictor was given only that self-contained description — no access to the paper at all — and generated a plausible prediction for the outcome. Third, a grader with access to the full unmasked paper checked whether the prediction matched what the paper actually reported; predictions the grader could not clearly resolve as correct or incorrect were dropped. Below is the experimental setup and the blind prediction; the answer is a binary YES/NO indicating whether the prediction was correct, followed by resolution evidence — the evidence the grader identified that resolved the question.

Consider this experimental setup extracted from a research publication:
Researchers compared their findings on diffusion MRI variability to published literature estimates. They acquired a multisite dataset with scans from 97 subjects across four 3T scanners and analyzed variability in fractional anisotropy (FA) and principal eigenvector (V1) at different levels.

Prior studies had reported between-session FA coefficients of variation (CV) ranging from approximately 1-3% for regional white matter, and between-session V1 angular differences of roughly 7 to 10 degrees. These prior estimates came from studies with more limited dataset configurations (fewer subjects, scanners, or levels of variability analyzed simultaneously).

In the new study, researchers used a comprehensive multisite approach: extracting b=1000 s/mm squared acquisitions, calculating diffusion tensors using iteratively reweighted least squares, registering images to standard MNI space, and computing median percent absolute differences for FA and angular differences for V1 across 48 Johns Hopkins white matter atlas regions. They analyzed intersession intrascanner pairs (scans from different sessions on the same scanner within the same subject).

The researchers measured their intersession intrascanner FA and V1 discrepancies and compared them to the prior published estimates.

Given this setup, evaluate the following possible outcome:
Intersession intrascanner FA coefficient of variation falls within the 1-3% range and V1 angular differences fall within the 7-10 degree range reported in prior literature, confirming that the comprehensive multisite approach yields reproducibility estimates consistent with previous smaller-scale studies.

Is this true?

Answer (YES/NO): NO